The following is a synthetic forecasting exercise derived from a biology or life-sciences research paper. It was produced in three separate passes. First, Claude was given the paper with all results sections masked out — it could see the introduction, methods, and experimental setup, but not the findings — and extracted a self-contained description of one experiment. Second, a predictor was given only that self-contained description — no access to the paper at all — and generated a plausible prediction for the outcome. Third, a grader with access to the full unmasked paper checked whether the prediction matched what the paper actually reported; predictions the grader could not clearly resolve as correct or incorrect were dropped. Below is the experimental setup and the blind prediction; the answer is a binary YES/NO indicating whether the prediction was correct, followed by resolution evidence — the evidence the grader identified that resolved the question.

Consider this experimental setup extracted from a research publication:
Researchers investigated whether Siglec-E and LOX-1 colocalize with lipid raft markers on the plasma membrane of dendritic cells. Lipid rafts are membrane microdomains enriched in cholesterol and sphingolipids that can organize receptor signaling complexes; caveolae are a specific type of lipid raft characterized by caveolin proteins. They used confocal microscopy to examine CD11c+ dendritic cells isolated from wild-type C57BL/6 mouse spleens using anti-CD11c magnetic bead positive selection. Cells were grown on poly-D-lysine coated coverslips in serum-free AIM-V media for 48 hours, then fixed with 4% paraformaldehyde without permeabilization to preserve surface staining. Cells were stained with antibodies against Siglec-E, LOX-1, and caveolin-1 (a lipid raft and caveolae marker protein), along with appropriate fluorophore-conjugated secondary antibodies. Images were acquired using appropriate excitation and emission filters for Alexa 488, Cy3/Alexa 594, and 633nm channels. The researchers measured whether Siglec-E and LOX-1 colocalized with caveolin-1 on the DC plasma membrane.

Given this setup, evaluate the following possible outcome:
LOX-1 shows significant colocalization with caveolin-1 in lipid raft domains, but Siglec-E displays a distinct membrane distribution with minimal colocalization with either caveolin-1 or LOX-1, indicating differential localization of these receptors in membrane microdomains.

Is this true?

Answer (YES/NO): NO